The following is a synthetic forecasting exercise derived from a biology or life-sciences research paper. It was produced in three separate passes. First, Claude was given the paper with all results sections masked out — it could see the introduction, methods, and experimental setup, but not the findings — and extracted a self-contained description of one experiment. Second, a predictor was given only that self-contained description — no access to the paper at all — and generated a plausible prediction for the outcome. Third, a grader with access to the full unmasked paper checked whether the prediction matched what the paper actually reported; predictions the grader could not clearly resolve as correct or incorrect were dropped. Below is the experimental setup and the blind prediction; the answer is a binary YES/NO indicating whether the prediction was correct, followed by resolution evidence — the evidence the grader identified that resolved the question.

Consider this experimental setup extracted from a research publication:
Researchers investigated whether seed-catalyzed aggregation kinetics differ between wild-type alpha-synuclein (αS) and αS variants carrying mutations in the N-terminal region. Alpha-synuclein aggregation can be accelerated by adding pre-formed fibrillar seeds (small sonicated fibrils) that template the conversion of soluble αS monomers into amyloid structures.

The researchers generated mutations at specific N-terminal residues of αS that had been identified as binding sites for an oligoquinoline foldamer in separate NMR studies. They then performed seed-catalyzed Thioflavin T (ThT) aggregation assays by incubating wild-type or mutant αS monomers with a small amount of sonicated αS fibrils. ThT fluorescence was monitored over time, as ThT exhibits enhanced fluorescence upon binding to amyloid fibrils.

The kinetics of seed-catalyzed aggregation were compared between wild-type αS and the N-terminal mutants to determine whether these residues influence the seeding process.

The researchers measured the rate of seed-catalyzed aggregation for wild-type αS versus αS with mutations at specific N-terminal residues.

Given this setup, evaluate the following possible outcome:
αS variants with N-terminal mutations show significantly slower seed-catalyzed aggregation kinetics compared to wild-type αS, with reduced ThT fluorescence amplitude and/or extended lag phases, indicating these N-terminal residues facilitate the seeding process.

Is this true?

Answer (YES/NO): YES